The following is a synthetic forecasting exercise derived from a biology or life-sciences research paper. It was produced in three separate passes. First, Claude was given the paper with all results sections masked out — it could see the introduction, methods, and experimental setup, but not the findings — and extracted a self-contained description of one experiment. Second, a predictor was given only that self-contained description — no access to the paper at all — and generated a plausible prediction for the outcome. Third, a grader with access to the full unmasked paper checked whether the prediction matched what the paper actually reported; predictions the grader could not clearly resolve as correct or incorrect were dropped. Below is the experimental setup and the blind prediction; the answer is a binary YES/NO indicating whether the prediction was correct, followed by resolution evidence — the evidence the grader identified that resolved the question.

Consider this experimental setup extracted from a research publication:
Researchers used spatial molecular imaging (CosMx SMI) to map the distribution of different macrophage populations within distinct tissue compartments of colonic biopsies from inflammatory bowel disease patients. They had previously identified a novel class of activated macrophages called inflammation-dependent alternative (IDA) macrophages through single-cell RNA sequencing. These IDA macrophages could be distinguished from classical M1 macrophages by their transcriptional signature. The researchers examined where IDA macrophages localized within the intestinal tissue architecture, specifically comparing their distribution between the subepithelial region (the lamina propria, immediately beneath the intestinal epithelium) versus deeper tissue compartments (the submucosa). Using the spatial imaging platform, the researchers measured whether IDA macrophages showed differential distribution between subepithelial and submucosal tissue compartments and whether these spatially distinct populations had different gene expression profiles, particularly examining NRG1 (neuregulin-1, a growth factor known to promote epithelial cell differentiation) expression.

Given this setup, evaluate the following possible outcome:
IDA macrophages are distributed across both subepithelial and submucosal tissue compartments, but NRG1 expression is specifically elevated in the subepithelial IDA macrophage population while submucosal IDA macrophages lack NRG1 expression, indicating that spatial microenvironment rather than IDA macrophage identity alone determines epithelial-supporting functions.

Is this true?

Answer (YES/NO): NO